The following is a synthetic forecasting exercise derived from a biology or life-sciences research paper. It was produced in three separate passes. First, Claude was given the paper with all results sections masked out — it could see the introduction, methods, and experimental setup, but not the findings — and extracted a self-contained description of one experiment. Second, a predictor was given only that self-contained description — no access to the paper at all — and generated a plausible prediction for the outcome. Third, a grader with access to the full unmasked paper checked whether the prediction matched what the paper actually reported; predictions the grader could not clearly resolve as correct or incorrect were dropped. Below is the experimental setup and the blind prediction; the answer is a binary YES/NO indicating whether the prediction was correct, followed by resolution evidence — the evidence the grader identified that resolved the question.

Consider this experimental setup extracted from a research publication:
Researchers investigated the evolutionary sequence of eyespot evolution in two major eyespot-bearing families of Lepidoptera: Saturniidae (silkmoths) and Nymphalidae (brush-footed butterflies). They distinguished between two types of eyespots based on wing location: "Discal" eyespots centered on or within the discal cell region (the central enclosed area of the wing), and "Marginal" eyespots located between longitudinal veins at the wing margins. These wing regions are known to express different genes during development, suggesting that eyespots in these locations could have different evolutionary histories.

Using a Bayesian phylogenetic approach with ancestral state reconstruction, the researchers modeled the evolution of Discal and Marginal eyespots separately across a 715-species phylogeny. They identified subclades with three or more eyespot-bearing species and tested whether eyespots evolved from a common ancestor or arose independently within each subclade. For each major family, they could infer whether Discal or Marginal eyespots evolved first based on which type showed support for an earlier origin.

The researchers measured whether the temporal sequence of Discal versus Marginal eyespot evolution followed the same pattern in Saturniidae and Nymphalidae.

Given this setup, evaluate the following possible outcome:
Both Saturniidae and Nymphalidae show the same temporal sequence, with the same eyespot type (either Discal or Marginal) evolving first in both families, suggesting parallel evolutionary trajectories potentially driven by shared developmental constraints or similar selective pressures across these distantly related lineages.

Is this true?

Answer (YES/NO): NO